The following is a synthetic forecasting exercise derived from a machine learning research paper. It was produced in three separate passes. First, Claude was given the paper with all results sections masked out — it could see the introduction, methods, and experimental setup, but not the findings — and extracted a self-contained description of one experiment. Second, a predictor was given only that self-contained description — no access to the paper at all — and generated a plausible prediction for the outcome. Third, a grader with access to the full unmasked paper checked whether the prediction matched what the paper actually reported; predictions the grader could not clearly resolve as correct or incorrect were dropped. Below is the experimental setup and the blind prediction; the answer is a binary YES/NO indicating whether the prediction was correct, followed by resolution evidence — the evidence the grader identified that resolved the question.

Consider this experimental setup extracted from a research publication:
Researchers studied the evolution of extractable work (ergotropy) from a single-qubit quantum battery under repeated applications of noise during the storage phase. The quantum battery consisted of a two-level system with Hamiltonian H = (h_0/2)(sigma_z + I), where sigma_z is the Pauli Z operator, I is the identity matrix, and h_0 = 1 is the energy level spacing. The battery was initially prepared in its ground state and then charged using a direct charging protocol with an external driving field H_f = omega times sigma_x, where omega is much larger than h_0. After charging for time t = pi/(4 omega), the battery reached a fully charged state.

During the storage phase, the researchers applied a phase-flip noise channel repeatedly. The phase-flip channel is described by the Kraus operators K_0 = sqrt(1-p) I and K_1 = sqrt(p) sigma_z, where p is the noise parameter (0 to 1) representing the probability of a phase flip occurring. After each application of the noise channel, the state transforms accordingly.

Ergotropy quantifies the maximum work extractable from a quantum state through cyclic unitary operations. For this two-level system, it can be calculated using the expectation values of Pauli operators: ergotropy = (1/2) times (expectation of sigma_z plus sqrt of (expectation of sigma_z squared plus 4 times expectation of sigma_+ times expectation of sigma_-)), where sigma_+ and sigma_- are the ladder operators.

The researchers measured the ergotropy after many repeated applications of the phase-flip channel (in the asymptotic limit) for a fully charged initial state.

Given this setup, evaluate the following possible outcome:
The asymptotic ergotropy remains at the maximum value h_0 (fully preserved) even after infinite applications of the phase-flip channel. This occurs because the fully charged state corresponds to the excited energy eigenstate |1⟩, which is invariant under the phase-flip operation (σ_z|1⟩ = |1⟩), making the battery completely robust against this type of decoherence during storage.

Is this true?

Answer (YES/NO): NO